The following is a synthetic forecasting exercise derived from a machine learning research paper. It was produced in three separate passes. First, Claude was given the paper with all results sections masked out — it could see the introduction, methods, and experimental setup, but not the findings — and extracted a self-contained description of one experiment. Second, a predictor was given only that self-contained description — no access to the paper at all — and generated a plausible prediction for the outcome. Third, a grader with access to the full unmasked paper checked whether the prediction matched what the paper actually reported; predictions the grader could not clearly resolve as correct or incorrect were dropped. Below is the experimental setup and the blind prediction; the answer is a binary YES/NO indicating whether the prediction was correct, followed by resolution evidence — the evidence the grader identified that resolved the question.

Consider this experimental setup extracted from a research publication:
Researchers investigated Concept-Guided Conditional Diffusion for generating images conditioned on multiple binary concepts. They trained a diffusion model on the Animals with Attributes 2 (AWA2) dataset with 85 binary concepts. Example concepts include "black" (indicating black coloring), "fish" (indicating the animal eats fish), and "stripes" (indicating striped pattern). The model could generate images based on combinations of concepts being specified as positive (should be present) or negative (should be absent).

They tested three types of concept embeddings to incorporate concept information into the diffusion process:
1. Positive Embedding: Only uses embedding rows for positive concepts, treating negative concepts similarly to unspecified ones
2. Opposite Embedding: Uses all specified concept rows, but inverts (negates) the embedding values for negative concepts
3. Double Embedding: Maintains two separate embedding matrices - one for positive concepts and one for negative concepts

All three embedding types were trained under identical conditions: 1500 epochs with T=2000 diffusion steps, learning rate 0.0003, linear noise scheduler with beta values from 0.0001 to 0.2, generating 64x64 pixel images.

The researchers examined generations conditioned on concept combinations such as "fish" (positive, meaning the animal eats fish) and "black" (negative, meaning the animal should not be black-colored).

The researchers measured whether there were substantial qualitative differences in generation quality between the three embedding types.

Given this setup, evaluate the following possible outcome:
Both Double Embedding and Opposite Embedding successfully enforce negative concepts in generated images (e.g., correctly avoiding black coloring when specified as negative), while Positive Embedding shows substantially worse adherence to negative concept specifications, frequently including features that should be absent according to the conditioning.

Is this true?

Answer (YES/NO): NO